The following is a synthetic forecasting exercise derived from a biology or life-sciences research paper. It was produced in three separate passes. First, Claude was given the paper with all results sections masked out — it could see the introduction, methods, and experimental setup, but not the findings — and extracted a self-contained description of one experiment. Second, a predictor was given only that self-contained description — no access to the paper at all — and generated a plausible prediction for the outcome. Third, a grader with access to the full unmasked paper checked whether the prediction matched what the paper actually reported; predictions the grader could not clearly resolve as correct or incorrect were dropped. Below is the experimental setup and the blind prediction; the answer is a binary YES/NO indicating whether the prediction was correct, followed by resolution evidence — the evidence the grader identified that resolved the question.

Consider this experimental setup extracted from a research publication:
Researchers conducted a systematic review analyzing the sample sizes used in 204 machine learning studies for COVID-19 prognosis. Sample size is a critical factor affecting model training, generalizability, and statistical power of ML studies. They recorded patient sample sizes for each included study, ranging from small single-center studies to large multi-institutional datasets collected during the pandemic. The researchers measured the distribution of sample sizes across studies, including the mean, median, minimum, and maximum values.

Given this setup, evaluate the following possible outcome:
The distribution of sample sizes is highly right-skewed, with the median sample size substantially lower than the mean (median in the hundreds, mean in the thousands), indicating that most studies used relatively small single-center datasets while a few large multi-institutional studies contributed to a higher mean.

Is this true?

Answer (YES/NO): YES